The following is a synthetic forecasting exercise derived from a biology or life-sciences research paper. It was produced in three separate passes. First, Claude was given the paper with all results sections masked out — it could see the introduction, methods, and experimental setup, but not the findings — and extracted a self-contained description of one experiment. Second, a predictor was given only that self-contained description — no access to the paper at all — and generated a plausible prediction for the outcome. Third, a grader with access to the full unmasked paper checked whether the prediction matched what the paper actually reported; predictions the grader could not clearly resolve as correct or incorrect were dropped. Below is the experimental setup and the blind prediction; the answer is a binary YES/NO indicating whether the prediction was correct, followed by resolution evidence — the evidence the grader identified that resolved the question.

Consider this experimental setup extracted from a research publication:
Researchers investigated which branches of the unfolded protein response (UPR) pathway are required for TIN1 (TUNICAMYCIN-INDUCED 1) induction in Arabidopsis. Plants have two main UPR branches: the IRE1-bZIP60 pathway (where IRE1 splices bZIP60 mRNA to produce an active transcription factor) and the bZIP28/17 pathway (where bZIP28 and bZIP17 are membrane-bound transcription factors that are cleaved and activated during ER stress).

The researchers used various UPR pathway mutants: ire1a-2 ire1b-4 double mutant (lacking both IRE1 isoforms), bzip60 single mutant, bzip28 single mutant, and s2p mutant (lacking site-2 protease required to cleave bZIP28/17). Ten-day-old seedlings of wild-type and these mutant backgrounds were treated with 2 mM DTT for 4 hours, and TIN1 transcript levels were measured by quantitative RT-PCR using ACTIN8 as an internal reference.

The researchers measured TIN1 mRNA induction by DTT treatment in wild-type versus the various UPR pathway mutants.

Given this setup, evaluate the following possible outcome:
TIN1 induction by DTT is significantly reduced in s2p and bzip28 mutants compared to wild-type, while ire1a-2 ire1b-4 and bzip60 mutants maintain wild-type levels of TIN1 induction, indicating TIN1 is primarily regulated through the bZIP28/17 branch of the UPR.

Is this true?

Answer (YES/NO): NO